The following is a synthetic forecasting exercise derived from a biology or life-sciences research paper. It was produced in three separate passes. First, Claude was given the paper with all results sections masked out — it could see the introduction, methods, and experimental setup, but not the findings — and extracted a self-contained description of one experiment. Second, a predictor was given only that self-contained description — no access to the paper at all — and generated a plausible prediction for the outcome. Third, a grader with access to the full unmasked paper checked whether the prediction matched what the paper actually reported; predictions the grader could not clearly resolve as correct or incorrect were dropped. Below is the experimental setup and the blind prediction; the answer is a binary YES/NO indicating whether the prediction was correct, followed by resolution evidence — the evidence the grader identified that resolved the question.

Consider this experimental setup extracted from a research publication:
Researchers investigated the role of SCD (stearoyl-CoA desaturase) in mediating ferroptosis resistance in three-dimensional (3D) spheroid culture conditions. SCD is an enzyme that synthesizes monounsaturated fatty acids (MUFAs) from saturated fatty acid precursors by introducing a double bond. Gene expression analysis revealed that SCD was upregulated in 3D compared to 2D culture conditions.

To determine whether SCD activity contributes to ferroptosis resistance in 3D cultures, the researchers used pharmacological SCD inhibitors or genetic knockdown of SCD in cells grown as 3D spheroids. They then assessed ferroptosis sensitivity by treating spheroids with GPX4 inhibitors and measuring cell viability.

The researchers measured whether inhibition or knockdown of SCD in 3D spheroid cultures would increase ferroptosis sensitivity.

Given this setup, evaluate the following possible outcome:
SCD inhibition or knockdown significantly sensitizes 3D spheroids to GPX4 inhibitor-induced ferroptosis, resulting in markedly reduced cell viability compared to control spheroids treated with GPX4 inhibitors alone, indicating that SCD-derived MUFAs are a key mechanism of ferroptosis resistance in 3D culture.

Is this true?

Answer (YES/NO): YES